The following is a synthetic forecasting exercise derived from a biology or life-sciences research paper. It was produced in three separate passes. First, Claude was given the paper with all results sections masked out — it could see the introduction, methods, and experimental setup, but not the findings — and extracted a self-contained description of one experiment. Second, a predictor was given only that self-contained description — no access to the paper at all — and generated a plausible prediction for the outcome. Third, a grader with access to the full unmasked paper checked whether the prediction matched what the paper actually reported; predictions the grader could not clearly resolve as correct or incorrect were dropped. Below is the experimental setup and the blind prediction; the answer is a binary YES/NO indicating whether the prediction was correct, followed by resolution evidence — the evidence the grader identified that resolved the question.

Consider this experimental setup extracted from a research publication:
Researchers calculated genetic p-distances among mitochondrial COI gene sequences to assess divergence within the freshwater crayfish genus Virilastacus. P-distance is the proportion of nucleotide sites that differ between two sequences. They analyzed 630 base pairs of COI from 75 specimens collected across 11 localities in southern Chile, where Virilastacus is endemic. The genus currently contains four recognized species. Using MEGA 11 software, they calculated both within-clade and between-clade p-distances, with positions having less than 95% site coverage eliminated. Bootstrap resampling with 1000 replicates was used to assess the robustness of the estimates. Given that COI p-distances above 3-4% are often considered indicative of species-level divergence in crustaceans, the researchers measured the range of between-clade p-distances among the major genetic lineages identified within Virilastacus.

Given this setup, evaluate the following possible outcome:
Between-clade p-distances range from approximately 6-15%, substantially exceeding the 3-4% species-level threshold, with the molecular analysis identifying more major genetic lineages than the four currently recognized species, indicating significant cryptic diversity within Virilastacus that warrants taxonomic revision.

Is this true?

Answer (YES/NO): YES